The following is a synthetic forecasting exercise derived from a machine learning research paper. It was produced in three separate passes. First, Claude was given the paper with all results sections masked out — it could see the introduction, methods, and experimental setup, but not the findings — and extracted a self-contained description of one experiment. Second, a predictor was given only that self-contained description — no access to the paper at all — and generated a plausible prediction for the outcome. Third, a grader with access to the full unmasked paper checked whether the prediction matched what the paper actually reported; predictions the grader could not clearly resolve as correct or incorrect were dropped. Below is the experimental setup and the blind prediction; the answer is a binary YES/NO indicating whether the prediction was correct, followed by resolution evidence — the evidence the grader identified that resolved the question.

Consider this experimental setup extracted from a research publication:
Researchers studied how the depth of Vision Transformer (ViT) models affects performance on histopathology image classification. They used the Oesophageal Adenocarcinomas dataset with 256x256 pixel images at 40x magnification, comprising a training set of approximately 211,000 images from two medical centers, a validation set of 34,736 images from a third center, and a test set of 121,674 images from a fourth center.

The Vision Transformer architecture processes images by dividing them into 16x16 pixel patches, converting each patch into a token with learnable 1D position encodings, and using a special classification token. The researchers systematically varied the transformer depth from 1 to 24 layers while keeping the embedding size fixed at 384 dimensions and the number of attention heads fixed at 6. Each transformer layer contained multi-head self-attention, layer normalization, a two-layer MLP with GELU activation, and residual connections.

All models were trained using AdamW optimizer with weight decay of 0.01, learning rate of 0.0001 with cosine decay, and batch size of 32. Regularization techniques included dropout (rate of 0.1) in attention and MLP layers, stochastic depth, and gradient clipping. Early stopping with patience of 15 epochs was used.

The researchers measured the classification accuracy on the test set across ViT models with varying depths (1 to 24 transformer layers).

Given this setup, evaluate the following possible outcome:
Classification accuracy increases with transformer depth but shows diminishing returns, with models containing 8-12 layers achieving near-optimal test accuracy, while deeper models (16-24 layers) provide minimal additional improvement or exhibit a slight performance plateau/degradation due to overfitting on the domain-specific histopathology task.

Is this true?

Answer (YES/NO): NO